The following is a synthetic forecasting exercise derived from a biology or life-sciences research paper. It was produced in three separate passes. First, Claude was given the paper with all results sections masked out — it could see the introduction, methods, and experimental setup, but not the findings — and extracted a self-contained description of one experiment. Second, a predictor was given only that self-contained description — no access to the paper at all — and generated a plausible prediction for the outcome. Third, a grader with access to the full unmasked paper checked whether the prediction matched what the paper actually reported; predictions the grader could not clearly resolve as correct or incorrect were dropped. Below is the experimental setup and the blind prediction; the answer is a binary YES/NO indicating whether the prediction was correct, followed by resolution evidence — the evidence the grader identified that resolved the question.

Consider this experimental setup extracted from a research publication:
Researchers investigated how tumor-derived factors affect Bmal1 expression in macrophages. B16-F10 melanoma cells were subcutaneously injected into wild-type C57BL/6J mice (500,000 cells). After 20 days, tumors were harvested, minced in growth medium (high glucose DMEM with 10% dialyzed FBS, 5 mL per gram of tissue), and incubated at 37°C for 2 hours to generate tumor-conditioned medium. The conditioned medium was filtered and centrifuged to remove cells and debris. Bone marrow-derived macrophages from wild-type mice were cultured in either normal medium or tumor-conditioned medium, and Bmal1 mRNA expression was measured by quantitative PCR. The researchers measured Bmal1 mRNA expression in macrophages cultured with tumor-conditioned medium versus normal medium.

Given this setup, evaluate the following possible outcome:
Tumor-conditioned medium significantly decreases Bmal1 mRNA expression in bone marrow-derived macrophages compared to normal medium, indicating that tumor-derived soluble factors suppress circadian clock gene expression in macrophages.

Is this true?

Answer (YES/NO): NO